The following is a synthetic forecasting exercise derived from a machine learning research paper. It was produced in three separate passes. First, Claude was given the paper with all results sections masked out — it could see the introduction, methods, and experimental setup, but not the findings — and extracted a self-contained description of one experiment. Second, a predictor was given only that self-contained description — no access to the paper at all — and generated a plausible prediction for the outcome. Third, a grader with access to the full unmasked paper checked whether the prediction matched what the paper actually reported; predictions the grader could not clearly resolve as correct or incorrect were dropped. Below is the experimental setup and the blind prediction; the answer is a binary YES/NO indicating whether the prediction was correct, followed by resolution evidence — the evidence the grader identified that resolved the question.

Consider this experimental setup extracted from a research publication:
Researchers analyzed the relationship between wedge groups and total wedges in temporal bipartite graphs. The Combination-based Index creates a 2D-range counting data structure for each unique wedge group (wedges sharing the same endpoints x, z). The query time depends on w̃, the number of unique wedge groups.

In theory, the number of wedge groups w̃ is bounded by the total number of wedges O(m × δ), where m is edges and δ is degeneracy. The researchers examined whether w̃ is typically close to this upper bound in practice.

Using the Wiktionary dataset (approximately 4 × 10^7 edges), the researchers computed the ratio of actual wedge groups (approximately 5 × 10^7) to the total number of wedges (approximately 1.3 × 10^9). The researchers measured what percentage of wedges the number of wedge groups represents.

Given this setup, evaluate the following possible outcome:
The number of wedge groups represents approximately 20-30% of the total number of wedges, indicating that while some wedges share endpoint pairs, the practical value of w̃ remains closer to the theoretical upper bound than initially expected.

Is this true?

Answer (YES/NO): NO